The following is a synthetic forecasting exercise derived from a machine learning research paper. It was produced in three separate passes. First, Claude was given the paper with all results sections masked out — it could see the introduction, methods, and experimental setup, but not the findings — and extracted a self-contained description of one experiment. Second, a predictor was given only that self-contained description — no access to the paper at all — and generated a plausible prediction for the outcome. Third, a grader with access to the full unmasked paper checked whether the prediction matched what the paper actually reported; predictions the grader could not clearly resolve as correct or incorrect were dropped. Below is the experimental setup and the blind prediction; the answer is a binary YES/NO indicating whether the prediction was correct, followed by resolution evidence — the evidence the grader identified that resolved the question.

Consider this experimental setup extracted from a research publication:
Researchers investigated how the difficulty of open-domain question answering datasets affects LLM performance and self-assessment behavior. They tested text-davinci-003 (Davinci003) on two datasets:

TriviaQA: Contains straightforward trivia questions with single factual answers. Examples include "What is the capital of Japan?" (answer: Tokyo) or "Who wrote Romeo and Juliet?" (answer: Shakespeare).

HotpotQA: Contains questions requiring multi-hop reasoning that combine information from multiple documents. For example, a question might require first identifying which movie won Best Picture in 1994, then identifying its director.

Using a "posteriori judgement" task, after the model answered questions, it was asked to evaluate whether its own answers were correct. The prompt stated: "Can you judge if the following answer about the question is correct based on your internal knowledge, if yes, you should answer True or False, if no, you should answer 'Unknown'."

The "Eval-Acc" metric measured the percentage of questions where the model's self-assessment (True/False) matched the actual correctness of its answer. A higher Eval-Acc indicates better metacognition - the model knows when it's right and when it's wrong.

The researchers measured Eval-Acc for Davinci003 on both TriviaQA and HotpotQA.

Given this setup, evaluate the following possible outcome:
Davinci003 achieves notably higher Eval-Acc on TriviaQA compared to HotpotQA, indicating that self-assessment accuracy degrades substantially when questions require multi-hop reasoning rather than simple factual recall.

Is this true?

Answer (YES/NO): YES